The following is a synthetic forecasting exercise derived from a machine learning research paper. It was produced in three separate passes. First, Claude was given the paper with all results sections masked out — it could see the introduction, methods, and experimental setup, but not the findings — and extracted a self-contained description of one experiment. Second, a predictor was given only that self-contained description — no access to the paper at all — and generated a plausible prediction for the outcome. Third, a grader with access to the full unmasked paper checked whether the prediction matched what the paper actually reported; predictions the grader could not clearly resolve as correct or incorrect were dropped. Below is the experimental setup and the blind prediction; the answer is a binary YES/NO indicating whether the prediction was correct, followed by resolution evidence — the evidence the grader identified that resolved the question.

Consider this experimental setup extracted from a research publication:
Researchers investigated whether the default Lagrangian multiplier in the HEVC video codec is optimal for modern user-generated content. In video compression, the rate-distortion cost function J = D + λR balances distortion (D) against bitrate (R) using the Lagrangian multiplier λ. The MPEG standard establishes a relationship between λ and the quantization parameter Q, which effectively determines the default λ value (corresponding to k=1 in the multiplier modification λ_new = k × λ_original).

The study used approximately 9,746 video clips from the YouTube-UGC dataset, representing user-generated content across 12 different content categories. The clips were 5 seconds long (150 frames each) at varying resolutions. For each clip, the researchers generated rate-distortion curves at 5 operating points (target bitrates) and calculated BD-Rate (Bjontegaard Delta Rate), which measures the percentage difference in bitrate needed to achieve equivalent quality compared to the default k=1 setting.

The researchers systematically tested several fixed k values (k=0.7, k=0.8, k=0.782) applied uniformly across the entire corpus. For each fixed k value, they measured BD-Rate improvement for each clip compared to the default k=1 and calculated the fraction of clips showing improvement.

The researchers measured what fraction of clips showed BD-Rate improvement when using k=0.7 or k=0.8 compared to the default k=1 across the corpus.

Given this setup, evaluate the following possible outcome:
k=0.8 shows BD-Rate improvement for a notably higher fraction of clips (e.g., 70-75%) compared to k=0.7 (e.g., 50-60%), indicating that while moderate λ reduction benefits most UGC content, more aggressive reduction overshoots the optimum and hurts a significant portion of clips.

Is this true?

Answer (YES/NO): NO